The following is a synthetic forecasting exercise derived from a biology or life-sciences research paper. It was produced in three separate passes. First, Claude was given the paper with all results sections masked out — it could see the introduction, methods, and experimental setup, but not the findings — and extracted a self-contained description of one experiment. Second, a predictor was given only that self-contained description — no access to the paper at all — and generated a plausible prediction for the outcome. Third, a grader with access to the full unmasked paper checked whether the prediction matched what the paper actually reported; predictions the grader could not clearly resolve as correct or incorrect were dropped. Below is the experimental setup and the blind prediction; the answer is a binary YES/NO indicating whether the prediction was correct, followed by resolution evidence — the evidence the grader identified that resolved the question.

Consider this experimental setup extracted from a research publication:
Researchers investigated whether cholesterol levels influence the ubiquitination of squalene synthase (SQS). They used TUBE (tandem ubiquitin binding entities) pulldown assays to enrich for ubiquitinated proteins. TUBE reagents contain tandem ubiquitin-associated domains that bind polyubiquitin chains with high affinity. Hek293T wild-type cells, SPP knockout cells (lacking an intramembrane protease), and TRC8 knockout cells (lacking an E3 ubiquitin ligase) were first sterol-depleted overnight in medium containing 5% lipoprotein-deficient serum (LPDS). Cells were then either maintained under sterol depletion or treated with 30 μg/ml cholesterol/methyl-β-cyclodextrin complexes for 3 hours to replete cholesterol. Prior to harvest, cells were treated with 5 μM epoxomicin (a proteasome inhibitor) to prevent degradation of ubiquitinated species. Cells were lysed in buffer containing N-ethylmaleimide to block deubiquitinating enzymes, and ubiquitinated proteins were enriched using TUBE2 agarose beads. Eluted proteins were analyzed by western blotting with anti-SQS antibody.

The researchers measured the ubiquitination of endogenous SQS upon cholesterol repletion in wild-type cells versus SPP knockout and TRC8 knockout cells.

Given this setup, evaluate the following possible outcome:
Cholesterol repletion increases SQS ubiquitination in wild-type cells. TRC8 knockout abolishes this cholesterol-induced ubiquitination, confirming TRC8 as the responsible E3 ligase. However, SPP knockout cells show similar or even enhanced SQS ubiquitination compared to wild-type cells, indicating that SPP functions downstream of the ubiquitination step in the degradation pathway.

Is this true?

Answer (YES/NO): NO